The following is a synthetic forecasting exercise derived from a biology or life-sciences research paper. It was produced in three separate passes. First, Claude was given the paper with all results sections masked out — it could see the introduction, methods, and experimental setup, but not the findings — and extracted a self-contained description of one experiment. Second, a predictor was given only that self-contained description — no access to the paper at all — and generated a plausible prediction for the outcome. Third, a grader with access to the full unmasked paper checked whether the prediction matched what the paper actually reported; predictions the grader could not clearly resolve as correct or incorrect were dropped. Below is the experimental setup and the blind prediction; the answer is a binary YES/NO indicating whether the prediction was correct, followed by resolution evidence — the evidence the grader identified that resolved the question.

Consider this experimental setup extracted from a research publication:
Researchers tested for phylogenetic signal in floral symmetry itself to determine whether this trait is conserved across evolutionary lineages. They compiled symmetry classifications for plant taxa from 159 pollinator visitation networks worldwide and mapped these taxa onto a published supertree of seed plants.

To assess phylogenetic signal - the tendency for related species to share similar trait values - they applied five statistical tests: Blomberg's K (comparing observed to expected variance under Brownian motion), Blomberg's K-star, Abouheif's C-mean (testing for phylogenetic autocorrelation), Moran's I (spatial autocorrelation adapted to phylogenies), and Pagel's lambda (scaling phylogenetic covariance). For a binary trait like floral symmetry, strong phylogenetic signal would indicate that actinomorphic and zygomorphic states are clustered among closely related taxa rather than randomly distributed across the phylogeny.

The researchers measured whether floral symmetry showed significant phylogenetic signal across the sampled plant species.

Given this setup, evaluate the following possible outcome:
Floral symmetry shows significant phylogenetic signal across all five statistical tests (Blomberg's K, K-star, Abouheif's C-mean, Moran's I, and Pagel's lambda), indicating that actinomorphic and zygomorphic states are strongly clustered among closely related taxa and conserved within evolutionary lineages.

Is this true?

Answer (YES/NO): YES